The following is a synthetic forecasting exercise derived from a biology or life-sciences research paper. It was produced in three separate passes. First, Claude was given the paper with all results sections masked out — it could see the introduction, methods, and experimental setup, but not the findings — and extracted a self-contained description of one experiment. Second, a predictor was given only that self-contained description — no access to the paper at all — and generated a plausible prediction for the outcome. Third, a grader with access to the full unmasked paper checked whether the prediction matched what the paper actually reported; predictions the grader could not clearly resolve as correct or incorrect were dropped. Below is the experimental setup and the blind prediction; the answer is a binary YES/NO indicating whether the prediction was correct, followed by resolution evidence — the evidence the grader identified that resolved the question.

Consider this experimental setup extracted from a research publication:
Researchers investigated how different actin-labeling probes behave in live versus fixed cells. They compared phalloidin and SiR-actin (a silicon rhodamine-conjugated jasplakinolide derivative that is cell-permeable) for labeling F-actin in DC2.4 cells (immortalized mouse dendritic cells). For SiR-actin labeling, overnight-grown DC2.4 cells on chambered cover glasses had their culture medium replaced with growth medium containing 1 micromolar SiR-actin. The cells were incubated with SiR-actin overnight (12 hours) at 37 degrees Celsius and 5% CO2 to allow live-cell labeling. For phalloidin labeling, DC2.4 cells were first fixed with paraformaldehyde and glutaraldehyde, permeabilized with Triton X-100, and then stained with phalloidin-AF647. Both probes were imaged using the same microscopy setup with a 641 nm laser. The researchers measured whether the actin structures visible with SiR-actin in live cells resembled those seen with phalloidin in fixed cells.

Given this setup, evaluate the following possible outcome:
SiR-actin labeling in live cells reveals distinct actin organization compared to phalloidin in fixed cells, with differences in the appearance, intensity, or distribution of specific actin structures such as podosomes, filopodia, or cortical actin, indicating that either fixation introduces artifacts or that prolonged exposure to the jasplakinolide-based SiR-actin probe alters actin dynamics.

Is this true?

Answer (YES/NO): NO